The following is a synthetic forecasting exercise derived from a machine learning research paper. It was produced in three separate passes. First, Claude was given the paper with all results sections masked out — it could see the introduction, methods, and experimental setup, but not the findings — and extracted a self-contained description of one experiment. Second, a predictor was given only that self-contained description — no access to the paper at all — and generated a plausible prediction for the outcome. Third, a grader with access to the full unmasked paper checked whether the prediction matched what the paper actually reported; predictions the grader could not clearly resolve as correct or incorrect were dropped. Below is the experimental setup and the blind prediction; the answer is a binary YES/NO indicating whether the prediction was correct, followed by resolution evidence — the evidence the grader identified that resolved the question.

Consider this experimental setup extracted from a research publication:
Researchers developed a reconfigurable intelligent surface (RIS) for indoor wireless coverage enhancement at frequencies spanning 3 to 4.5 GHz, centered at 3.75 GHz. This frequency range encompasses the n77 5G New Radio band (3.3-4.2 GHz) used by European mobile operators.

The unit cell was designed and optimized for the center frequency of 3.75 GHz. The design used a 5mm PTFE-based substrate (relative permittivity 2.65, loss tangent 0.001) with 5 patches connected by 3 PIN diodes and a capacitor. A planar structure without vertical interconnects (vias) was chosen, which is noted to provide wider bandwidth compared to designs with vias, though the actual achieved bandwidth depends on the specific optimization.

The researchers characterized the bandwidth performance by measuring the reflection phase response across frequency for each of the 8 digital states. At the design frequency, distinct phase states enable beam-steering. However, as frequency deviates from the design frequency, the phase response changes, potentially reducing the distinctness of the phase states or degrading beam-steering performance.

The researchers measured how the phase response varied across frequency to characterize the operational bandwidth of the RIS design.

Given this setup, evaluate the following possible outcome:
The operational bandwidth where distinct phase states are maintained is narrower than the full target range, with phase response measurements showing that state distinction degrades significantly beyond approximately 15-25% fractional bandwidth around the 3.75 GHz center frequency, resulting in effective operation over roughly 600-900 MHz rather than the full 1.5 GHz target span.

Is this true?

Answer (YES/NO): YES